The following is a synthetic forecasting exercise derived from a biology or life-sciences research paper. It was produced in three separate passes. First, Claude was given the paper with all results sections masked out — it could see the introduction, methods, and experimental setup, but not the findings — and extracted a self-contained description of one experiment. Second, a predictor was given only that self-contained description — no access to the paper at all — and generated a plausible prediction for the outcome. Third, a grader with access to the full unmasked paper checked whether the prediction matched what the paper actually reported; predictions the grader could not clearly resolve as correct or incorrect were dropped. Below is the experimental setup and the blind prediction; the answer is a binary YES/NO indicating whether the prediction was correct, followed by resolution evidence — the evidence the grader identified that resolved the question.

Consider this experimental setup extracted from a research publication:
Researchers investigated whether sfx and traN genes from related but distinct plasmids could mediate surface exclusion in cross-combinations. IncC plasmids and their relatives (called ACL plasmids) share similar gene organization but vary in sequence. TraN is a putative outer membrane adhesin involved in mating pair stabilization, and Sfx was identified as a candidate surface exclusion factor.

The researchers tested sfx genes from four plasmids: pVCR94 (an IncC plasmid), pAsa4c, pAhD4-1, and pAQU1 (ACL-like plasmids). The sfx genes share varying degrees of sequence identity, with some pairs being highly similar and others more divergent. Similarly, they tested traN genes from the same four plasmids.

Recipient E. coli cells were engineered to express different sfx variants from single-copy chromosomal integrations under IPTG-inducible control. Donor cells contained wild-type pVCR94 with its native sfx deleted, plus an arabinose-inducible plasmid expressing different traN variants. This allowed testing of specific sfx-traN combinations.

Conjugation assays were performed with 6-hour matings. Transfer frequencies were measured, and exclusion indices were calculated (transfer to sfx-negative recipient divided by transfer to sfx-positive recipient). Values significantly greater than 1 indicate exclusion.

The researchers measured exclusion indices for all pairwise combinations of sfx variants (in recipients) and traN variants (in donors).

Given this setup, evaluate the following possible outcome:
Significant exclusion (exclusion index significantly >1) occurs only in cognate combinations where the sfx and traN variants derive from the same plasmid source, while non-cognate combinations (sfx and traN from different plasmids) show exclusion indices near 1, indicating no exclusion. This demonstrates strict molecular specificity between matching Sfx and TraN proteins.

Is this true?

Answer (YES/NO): NO